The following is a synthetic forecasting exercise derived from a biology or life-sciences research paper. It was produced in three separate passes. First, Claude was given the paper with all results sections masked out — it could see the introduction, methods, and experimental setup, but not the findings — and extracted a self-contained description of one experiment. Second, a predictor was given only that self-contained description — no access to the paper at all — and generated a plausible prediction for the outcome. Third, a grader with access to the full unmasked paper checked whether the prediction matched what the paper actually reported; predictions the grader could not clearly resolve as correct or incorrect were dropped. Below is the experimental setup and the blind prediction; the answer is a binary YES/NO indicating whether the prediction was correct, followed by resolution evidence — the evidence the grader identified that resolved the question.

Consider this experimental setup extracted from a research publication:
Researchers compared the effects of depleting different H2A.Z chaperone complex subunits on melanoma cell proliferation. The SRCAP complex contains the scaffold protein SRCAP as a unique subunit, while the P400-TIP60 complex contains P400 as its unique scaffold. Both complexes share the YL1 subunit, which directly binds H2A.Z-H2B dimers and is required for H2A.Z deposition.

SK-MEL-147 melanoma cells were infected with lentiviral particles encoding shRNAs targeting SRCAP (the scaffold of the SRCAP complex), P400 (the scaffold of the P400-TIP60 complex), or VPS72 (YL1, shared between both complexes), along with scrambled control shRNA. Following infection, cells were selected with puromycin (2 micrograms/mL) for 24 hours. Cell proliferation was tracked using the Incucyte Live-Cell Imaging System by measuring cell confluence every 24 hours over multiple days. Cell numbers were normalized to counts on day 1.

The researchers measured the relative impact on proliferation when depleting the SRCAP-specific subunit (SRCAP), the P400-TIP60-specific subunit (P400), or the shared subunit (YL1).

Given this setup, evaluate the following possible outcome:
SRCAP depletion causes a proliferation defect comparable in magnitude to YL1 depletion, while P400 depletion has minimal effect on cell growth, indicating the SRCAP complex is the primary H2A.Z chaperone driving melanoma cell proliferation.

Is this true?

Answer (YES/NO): NO